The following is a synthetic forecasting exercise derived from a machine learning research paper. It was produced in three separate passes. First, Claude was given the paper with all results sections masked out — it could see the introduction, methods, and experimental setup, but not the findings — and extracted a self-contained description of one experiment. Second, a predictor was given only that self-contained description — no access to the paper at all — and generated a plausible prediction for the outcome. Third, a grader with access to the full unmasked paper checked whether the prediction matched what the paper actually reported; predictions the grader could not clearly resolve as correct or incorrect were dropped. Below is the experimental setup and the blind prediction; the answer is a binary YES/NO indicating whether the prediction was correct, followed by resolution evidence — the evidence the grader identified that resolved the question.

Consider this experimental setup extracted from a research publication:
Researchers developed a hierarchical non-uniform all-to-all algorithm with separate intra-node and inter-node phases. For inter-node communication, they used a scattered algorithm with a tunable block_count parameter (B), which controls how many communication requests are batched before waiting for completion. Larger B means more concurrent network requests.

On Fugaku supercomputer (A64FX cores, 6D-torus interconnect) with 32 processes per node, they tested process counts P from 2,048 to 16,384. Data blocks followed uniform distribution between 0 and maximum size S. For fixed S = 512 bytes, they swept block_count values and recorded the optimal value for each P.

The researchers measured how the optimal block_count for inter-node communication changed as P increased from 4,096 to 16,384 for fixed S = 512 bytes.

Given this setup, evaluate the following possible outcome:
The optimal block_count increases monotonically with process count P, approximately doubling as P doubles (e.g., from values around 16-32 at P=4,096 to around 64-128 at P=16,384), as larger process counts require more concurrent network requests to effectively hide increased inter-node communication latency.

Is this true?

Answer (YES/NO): NO